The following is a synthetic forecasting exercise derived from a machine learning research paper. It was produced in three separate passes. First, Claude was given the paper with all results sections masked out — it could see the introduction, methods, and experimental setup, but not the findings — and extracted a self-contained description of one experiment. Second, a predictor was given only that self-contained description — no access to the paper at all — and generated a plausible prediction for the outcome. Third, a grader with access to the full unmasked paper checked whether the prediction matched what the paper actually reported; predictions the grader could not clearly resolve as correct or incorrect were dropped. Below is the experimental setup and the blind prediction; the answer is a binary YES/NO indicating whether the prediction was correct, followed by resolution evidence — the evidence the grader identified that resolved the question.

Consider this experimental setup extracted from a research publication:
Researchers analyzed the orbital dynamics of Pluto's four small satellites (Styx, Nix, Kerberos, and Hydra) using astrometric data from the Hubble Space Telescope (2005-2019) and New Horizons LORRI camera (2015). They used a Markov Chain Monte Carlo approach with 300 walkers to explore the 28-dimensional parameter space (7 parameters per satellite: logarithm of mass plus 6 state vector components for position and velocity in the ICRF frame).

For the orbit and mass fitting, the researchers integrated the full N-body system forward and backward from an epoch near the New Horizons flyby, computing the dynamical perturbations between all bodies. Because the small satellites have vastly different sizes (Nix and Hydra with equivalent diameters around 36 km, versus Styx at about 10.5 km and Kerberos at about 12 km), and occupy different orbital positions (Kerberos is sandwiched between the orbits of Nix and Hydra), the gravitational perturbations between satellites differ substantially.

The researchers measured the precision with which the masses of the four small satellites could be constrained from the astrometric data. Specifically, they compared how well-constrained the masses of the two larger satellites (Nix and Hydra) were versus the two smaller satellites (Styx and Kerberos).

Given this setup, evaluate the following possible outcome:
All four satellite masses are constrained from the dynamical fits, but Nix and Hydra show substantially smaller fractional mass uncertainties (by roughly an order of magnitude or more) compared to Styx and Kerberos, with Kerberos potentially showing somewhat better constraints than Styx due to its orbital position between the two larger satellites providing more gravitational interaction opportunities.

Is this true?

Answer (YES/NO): NO